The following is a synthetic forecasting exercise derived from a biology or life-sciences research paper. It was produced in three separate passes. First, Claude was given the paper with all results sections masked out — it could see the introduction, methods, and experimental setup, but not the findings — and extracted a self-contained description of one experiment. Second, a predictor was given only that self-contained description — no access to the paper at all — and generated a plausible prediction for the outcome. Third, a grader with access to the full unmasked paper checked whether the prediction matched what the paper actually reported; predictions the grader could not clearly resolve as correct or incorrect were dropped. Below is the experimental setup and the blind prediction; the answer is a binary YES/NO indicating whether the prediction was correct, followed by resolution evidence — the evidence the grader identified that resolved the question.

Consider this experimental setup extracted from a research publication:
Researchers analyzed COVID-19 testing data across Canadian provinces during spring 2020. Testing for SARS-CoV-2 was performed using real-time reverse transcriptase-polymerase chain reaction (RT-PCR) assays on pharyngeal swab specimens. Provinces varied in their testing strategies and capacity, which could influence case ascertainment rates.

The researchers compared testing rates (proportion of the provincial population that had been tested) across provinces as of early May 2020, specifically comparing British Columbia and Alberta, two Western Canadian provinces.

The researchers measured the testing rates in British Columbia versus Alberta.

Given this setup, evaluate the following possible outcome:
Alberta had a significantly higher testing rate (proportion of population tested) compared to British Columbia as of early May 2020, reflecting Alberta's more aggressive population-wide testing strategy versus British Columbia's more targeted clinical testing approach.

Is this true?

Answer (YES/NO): YES